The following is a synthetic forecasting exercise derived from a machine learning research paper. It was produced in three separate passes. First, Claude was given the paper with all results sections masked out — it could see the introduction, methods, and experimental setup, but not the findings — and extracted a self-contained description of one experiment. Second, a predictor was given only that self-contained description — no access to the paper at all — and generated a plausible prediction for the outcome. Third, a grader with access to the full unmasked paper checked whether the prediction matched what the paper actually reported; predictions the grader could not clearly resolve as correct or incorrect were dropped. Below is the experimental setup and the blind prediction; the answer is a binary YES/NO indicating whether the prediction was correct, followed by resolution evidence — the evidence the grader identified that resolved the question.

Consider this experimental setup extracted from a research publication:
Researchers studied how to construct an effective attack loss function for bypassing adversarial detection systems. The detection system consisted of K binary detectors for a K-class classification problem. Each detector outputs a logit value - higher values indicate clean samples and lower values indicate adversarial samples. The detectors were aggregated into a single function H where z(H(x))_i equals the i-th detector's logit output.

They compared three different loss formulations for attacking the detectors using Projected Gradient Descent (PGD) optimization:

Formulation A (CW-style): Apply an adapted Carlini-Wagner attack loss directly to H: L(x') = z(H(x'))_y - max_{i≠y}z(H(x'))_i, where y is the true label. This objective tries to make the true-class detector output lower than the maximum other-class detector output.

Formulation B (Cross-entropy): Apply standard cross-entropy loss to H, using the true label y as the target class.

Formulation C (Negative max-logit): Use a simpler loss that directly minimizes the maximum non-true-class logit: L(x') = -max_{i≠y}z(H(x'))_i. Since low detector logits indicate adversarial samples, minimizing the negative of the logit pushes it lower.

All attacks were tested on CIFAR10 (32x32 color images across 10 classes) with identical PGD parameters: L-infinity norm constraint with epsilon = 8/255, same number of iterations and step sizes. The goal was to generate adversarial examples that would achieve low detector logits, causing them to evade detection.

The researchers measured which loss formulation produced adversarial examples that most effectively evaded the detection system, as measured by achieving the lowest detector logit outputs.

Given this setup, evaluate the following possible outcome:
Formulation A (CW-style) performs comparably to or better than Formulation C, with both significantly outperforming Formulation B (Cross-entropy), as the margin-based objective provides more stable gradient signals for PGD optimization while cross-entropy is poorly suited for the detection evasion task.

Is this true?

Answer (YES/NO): NO